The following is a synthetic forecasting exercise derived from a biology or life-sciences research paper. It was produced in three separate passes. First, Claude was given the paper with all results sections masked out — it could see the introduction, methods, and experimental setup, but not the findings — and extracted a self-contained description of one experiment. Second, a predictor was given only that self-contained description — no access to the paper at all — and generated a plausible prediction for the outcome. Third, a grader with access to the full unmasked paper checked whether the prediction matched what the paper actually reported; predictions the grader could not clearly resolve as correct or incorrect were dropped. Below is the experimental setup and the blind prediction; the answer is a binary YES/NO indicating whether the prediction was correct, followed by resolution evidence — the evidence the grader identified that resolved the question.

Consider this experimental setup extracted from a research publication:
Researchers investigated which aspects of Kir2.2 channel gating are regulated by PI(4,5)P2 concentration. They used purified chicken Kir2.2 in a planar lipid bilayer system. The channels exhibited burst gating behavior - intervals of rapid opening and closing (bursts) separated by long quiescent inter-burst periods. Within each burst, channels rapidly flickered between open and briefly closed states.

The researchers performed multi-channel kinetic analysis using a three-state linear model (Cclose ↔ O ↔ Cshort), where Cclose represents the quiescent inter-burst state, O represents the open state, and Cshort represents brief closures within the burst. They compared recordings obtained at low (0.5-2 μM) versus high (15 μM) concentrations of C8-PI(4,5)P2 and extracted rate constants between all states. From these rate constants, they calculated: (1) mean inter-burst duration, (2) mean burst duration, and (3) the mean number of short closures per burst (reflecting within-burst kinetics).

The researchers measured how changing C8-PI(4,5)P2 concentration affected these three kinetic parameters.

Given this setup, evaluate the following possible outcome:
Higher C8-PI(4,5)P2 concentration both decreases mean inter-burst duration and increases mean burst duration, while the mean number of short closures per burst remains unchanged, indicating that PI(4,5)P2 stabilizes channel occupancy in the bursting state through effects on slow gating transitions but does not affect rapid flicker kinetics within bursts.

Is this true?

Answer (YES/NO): NO